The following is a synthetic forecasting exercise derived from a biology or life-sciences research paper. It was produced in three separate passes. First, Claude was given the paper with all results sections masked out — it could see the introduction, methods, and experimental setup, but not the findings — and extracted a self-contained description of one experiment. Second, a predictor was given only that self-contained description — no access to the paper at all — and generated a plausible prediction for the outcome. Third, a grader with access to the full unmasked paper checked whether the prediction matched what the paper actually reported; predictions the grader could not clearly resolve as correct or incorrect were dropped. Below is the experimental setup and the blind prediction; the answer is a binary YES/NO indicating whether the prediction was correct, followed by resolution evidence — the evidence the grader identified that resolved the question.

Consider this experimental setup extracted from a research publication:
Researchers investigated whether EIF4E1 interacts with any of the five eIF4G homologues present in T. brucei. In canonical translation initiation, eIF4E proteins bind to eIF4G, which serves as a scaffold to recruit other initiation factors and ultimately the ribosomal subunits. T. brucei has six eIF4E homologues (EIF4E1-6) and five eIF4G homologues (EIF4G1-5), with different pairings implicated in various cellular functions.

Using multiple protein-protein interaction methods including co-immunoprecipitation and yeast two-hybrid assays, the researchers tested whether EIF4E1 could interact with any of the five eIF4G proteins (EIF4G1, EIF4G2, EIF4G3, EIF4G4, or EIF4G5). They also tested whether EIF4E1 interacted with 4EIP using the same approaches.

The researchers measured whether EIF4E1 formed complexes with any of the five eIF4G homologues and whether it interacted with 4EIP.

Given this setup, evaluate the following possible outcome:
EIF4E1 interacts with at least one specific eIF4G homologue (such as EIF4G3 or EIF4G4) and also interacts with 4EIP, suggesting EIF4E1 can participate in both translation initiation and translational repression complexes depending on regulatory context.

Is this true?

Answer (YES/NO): NO